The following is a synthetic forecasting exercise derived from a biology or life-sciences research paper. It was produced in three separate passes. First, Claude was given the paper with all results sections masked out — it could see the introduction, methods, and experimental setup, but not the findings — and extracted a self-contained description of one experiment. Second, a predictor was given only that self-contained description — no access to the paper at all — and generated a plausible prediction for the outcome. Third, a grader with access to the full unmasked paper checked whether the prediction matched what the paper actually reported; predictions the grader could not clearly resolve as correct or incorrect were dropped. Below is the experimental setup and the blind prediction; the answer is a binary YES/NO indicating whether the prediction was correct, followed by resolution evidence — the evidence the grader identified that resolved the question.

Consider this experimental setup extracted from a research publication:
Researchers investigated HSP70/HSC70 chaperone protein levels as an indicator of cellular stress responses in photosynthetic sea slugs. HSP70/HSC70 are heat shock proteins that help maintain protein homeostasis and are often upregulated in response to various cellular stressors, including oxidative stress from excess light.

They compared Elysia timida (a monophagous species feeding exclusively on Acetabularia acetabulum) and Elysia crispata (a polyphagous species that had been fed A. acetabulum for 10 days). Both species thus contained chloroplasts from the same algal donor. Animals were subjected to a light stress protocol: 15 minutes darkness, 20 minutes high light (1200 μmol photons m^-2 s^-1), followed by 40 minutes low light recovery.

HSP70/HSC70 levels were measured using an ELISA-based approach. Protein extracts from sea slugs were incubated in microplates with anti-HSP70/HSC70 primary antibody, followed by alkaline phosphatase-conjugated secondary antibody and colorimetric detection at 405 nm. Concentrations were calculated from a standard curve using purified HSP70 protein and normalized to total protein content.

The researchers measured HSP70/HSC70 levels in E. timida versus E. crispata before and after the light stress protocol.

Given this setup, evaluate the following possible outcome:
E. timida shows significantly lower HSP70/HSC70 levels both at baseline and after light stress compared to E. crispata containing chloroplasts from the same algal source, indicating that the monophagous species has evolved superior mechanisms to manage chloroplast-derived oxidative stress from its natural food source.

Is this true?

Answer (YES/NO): NO